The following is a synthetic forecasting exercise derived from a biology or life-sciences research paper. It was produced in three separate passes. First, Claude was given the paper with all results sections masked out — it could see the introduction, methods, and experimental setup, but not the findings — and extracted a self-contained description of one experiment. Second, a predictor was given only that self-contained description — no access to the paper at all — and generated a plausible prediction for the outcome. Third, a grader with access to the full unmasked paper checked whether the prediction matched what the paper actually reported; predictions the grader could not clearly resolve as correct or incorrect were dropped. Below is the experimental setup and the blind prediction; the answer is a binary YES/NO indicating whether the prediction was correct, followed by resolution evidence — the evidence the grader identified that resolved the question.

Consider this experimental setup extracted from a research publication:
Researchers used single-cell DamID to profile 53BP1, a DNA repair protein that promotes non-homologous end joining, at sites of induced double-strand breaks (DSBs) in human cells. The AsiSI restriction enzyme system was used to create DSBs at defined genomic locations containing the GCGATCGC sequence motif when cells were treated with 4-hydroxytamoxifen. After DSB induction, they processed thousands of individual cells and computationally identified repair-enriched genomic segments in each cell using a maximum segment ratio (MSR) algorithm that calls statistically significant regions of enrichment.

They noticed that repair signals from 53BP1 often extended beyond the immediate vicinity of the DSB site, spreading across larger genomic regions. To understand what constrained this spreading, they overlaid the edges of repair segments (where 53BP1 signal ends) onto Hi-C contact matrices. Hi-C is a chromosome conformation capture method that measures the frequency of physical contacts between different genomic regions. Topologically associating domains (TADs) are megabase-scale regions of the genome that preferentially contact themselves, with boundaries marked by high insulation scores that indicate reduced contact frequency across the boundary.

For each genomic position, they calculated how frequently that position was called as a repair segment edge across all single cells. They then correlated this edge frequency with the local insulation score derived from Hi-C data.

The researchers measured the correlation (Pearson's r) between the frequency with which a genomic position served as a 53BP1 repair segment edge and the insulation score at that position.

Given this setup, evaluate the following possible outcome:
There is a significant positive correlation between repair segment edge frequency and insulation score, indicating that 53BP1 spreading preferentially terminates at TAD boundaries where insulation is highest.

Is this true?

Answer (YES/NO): NO